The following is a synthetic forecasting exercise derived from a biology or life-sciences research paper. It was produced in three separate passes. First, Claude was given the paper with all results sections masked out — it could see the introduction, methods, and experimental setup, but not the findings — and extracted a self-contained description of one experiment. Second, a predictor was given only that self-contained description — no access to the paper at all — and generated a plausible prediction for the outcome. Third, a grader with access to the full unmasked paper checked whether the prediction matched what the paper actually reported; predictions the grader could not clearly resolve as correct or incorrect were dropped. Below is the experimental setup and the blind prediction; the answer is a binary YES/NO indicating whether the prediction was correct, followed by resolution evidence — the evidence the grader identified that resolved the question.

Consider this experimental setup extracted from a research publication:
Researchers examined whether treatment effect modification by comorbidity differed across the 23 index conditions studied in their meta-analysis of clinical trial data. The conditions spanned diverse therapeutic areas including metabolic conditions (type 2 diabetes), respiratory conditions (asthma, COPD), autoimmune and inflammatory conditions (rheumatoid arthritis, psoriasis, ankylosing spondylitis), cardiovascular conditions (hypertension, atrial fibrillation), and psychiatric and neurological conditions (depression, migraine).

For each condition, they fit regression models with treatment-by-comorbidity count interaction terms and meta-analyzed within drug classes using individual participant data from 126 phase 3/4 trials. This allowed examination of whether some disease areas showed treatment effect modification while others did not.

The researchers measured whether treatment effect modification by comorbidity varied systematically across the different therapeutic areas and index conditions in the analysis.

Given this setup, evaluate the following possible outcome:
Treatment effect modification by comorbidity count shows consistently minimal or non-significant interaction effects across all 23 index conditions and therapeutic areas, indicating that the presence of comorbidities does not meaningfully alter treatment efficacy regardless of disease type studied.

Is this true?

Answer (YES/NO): YES